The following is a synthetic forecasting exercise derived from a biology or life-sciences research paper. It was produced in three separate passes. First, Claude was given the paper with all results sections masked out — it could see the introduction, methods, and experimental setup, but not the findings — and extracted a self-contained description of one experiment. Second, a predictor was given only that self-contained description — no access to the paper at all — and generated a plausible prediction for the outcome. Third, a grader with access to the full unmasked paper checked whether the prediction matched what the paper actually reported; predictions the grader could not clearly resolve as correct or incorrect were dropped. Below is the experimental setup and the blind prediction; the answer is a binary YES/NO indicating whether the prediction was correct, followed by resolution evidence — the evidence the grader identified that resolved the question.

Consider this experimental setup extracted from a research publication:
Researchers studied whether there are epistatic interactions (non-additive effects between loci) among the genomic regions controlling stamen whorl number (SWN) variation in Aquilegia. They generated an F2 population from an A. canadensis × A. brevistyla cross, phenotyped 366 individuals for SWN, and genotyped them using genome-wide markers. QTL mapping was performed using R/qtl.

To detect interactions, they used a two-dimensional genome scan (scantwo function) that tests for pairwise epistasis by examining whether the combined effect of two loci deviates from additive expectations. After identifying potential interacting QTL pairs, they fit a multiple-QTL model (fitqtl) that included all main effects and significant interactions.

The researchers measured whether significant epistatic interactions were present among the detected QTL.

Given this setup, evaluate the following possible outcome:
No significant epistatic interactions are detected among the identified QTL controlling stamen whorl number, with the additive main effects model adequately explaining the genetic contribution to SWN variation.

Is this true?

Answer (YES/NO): NO